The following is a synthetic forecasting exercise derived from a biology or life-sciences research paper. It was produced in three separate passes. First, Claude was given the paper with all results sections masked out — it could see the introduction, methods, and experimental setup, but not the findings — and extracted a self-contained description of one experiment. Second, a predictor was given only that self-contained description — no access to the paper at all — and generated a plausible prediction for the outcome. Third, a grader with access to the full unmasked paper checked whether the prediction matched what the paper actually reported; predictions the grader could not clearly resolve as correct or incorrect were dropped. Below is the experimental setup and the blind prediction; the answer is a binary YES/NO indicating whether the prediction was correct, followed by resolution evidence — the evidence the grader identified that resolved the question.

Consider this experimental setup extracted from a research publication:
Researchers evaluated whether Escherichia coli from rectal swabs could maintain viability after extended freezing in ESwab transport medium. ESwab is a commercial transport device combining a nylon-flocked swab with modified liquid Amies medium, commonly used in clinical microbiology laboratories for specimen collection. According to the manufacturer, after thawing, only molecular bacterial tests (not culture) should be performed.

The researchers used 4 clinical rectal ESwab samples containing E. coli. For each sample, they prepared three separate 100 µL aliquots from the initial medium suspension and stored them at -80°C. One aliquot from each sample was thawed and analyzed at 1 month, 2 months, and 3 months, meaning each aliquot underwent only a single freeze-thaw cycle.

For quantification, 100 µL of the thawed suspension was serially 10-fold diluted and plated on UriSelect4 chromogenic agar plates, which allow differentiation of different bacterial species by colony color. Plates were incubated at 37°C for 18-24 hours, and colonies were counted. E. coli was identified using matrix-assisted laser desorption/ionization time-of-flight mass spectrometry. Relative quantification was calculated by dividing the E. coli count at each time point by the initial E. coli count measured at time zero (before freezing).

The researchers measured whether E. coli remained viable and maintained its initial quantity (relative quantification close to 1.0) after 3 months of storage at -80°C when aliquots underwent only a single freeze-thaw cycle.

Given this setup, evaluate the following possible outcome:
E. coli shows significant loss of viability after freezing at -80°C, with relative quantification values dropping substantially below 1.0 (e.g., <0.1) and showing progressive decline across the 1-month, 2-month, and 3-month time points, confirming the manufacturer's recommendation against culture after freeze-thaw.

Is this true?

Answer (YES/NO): NO